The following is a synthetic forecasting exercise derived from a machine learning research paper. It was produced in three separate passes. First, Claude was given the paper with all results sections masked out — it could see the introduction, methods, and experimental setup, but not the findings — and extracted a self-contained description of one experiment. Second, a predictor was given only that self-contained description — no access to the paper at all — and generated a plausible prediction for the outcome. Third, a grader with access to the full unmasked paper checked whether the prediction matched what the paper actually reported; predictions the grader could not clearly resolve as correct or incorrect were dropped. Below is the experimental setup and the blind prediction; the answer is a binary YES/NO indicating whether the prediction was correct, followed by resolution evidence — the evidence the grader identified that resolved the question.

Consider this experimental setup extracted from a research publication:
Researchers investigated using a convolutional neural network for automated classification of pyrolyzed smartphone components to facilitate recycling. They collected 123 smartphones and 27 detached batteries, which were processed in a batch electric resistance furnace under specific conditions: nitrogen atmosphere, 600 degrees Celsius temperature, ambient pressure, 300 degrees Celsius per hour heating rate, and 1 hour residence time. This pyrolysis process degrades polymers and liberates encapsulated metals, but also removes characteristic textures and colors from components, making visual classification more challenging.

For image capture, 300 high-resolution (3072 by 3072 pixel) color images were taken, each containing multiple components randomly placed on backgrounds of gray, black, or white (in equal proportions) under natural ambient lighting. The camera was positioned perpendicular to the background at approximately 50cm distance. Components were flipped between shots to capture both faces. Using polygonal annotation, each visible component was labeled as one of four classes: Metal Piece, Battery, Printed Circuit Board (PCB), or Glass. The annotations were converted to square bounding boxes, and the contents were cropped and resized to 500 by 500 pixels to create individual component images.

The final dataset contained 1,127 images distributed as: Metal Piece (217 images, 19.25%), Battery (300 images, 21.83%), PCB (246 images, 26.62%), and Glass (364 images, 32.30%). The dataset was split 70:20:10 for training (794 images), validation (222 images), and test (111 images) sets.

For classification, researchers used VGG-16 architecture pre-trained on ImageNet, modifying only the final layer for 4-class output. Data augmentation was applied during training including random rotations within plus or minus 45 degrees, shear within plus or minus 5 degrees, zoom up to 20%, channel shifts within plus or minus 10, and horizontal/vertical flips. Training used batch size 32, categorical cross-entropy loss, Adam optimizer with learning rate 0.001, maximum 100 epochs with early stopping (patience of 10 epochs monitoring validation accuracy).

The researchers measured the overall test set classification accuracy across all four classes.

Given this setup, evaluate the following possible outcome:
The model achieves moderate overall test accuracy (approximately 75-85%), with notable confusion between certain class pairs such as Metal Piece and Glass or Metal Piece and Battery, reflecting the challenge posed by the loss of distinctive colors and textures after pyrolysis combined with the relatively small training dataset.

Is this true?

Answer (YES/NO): YES